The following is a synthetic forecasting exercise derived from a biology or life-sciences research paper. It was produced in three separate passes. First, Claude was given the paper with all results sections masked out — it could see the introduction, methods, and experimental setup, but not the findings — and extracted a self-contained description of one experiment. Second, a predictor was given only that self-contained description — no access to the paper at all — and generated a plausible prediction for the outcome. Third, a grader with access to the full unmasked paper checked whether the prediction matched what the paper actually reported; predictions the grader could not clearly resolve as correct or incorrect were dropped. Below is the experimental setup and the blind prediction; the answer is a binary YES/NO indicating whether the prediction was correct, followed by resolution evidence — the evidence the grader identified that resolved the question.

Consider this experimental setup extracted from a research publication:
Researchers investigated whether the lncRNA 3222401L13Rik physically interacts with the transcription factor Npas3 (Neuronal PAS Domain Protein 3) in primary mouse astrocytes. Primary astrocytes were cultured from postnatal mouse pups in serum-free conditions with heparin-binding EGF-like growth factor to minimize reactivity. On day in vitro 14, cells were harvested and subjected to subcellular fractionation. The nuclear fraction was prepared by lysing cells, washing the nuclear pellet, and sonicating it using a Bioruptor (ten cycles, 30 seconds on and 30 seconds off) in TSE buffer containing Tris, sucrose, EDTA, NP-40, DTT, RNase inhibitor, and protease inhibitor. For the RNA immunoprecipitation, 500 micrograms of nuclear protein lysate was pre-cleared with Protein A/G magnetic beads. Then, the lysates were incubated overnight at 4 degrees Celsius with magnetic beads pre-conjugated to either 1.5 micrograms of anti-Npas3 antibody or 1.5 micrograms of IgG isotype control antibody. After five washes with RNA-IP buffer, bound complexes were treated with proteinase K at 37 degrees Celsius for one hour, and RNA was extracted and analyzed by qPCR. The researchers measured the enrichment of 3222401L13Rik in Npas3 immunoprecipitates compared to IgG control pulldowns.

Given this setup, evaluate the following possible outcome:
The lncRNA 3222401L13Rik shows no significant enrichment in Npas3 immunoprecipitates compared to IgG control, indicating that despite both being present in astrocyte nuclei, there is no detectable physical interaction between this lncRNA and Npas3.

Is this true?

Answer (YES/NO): NO